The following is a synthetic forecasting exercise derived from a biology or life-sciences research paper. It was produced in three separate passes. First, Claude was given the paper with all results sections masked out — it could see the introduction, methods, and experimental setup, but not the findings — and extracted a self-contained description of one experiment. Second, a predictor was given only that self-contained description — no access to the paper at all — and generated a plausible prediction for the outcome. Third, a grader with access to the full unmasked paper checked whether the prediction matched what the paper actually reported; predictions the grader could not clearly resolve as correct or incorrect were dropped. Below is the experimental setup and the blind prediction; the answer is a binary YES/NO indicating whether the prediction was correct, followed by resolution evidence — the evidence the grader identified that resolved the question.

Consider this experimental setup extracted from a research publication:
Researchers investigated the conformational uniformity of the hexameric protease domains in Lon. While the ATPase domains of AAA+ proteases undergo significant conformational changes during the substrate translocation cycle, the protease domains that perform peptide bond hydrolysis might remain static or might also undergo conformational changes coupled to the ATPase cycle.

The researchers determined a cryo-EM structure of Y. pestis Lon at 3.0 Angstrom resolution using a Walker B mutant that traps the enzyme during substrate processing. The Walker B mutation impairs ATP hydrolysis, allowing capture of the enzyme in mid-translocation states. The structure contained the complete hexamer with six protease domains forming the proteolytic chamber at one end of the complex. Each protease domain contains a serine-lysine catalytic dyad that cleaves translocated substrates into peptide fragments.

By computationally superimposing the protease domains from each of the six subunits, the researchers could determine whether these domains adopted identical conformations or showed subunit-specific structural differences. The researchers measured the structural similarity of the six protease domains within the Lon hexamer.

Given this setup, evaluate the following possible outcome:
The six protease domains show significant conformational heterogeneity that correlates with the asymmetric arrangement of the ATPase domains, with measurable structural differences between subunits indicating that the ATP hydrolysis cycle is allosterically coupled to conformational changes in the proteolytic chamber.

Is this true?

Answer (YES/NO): NO